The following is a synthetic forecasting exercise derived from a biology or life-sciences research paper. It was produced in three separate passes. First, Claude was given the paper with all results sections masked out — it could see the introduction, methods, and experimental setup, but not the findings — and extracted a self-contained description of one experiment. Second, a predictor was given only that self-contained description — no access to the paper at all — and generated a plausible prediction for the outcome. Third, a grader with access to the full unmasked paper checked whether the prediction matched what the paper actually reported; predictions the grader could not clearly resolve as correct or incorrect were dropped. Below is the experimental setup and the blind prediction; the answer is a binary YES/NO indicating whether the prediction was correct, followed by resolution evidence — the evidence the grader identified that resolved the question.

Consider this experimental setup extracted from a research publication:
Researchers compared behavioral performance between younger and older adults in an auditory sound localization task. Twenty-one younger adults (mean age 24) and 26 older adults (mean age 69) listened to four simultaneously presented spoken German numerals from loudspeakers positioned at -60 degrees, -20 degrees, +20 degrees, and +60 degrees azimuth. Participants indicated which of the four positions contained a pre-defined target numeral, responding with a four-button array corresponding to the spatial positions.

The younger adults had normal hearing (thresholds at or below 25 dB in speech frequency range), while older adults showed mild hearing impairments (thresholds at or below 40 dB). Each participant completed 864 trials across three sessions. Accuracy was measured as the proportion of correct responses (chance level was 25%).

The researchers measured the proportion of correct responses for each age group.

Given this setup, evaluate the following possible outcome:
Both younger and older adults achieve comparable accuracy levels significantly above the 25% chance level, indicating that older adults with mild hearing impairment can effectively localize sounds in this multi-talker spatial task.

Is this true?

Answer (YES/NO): NO